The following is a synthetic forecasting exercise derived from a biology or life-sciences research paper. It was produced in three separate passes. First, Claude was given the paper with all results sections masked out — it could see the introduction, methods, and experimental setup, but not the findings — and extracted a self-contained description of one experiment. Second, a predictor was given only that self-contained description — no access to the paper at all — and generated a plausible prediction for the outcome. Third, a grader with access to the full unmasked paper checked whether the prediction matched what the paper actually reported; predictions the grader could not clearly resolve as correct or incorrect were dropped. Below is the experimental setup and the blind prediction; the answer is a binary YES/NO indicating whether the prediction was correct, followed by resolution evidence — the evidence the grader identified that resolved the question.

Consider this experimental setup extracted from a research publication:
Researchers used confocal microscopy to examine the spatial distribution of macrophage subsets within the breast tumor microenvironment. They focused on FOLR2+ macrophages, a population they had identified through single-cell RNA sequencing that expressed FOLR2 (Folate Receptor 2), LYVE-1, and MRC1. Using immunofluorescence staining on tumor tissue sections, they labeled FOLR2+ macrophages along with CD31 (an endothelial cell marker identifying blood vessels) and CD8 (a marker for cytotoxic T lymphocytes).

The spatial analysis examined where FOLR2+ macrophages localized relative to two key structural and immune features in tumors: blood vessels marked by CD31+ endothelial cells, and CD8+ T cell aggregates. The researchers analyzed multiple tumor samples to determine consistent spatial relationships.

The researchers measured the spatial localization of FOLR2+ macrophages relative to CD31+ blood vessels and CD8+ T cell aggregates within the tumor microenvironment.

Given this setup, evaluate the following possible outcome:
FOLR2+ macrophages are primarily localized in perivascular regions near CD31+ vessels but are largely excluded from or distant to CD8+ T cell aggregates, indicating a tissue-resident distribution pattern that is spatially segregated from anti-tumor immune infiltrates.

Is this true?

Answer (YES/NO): NO